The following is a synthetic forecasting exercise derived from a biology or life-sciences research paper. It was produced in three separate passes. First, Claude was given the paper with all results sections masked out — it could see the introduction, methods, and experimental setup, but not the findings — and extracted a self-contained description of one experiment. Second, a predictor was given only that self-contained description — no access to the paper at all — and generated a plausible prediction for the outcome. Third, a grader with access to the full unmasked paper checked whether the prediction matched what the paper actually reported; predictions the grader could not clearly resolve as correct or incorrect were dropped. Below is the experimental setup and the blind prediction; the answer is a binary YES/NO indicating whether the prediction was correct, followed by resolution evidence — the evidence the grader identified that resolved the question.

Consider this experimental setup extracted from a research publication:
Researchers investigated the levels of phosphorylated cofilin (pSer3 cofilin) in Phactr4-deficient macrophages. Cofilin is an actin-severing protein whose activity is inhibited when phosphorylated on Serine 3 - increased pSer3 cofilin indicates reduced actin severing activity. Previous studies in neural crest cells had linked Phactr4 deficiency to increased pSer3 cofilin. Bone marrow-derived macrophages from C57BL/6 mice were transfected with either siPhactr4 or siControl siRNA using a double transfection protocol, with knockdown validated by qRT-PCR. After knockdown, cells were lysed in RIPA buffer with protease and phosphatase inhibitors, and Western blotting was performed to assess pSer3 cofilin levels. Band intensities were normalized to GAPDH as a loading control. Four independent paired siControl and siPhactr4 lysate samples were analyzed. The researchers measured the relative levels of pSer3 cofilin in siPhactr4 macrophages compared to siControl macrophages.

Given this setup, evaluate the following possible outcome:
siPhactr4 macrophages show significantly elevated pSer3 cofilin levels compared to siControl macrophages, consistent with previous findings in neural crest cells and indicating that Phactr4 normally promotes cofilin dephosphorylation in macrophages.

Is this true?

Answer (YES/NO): NO